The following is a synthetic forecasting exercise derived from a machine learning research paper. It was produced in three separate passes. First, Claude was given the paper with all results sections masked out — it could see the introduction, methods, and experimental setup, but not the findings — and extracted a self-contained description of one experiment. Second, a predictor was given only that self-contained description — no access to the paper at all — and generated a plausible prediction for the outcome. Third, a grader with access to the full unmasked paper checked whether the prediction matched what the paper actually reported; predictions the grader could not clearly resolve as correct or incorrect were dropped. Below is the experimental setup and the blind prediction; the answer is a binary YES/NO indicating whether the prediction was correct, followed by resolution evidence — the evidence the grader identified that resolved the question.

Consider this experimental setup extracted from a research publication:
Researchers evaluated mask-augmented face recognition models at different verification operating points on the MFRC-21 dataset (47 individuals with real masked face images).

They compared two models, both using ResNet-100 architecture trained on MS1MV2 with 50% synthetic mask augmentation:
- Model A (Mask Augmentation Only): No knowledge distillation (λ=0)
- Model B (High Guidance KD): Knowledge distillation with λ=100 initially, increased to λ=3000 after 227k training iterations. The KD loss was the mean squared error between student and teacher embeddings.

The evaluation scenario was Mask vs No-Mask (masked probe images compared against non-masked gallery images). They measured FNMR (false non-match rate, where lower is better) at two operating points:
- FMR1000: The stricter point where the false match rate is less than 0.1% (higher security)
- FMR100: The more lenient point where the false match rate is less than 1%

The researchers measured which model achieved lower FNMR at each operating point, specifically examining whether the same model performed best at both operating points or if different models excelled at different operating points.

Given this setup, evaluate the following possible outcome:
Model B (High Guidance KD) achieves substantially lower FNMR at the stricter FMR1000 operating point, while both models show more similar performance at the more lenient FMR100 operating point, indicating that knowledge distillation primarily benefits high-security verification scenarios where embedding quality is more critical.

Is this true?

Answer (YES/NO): NO